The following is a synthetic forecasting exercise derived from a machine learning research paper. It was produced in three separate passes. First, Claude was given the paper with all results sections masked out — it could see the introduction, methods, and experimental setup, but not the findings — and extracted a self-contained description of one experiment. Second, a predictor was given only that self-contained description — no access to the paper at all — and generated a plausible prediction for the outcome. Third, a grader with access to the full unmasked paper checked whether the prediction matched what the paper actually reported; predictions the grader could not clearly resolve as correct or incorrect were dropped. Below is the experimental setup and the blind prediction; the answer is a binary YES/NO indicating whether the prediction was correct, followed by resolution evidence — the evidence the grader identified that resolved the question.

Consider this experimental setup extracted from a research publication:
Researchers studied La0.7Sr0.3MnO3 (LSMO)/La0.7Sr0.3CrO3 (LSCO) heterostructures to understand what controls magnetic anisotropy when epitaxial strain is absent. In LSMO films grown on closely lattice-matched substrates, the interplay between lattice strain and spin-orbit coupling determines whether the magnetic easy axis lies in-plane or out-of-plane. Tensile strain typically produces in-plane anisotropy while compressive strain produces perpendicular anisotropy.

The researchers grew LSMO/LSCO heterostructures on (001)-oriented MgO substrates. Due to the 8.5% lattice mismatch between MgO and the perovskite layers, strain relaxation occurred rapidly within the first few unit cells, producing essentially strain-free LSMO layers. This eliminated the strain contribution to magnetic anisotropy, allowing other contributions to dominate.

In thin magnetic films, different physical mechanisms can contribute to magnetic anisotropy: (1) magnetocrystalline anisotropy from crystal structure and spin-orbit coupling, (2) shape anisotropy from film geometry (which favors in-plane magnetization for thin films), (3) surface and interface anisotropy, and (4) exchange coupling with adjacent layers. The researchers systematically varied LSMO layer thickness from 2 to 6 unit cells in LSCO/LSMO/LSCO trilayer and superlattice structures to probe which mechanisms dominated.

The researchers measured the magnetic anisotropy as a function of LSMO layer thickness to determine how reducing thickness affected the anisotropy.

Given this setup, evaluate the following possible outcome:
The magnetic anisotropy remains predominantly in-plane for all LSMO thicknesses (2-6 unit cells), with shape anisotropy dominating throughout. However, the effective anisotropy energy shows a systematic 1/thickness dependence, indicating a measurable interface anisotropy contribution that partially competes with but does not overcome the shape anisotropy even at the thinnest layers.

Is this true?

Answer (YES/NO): NO